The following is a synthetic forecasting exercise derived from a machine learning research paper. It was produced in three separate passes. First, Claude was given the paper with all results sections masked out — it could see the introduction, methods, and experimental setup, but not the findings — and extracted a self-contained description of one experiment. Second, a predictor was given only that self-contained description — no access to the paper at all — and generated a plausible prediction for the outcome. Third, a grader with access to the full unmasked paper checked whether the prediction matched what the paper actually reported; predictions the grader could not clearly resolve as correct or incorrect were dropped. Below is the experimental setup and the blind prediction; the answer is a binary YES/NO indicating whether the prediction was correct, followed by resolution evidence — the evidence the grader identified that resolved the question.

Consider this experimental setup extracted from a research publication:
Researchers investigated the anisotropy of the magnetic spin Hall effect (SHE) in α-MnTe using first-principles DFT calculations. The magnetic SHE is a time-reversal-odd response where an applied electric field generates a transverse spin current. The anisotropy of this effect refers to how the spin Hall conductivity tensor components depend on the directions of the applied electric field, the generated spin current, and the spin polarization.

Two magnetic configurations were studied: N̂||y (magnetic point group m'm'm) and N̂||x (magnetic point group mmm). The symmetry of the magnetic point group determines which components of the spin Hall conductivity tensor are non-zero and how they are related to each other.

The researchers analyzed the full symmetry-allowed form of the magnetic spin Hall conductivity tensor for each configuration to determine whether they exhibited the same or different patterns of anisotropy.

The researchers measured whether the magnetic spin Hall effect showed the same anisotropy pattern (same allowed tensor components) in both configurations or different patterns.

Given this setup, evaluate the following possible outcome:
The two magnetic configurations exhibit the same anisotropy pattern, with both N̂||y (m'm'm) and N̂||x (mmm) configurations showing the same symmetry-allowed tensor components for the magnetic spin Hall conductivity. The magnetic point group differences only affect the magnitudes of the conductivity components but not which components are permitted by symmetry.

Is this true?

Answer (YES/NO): NO